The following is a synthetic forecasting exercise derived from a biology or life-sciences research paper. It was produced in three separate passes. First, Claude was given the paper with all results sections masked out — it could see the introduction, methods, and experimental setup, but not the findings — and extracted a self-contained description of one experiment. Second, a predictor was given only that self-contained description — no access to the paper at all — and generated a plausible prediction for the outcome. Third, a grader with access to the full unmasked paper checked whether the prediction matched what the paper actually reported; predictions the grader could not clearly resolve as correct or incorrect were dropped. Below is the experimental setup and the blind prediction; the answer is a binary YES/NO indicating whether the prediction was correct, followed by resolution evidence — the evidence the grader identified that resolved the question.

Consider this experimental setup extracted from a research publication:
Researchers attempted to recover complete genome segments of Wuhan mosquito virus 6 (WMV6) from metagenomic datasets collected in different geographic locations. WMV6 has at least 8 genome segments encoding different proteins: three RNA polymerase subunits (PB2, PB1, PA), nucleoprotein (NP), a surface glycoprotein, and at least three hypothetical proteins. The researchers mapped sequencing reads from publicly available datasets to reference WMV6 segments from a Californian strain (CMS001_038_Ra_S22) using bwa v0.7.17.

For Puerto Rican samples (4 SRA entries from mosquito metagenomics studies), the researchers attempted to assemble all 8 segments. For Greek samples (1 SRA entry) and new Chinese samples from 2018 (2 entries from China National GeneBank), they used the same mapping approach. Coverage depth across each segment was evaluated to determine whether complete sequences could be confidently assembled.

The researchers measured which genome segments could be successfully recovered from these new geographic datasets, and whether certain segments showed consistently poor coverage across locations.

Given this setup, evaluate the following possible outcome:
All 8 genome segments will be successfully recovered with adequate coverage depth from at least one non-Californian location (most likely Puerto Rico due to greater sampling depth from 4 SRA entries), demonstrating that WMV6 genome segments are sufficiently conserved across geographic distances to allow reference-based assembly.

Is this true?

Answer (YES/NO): NO